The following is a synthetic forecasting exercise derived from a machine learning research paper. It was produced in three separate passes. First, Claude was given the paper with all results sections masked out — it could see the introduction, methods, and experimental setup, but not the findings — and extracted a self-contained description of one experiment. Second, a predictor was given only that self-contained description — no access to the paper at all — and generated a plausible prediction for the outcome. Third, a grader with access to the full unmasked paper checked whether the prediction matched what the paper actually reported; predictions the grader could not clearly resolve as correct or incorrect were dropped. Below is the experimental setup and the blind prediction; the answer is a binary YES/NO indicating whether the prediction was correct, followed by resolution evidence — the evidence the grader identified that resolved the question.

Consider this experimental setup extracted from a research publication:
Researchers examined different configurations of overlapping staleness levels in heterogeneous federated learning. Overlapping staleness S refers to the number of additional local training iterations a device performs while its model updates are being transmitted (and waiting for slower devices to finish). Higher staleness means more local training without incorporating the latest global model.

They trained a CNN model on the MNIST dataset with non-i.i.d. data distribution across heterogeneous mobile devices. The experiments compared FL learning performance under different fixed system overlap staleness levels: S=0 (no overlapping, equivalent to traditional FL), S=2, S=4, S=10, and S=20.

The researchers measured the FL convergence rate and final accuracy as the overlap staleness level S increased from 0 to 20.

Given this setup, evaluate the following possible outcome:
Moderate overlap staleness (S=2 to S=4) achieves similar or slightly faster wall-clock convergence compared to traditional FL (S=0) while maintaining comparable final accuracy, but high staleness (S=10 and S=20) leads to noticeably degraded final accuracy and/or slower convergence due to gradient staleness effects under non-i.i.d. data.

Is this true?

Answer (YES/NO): NO